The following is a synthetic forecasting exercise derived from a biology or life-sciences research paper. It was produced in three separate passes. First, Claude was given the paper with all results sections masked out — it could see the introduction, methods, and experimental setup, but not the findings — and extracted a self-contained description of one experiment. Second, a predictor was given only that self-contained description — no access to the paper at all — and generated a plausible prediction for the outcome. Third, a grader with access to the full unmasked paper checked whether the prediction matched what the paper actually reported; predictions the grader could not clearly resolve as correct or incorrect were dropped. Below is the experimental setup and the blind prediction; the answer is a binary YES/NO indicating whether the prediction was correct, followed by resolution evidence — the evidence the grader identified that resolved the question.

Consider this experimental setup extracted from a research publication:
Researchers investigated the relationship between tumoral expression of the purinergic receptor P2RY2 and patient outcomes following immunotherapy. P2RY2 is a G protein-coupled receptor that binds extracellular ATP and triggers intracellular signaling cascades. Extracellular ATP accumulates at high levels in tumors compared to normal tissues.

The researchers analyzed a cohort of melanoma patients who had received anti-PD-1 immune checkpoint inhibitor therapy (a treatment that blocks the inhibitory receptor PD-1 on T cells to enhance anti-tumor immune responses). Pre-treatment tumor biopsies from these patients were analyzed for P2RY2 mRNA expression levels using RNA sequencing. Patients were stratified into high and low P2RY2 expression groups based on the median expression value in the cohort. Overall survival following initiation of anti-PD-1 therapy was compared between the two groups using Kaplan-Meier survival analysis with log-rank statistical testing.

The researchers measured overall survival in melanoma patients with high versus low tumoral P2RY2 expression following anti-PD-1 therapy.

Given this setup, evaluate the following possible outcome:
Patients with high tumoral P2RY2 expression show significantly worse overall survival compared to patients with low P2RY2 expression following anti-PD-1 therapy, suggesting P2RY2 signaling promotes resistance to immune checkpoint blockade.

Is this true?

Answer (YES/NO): YES